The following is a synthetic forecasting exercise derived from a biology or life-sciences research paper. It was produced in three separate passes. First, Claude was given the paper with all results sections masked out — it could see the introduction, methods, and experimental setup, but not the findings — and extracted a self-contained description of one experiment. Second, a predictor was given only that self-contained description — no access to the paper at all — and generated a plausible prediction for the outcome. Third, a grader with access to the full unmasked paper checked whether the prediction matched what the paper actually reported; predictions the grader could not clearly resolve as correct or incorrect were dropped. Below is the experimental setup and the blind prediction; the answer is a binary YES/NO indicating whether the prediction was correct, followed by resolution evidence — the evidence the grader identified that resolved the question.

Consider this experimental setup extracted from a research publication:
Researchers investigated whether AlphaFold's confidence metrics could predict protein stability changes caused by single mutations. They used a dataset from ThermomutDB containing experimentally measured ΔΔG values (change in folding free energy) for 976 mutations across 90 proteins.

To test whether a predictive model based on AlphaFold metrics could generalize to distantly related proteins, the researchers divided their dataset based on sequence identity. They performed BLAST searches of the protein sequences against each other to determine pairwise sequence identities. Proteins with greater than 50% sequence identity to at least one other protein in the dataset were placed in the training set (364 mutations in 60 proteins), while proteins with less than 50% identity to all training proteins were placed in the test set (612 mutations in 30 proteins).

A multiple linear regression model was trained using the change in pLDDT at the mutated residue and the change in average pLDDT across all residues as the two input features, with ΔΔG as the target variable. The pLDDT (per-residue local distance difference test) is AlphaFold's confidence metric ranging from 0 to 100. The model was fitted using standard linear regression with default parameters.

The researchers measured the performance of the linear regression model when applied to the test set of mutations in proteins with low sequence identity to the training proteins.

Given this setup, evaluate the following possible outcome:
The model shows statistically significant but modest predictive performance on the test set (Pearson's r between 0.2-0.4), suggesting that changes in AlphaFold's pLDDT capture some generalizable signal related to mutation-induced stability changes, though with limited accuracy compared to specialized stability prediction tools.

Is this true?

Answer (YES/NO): YES